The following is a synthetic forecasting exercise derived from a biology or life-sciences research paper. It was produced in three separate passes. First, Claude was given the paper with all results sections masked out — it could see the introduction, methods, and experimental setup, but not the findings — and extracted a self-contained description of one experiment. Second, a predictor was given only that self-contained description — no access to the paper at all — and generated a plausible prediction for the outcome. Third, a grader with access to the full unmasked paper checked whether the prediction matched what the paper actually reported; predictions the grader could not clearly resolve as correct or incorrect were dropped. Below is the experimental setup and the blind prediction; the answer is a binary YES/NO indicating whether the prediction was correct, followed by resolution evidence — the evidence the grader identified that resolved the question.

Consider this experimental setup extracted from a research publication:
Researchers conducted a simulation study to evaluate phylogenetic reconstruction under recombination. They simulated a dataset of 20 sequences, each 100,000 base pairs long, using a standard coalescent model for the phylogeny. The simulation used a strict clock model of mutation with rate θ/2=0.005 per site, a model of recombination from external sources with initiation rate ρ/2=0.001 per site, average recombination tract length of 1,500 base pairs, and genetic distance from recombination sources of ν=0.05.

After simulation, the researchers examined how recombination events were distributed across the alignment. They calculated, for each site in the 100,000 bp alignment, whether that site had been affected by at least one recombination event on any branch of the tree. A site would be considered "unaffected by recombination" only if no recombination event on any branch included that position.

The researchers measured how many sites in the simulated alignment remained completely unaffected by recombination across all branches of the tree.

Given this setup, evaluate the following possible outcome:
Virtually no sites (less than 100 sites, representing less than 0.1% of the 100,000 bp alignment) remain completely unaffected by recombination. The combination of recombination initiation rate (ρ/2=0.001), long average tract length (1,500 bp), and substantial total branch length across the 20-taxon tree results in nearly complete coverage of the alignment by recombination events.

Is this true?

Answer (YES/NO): YES